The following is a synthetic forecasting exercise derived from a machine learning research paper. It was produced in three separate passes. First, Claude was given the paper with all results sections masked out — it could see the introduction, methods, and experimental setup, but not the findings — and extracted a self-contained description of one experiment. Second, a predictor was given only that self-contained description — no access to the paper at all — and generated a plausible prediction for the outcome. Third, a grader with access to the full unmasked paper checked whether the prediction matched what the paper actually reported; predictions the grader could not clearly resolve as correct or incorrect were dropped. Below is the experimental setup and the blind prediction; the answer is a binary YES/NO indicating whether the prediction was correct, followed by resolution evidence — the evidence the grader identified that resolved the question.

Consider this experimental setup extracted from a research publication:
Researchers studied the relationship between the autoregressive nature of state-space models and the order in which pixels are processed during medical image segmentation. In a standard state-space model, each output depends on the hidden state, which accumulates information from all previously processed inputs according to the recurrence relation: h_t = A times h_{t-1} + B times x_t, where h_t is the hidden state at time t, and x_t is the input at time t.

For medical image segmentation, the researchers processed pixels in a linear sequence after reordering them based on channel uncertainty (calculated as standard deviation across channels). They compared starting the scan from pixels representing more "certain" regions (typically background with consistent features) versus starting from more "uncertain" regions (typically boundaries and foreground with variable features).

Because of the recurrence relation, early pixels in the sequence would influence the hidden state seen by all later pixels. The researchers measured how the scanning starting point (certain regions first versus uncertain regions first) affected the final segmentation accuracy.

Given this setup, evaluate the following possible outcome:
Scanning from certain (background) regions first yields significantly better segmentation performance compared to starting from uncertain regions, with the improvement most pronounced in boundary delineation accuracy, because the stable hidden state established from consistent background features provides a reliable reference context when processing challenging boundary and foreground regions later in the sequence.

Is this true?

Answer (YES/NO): NO